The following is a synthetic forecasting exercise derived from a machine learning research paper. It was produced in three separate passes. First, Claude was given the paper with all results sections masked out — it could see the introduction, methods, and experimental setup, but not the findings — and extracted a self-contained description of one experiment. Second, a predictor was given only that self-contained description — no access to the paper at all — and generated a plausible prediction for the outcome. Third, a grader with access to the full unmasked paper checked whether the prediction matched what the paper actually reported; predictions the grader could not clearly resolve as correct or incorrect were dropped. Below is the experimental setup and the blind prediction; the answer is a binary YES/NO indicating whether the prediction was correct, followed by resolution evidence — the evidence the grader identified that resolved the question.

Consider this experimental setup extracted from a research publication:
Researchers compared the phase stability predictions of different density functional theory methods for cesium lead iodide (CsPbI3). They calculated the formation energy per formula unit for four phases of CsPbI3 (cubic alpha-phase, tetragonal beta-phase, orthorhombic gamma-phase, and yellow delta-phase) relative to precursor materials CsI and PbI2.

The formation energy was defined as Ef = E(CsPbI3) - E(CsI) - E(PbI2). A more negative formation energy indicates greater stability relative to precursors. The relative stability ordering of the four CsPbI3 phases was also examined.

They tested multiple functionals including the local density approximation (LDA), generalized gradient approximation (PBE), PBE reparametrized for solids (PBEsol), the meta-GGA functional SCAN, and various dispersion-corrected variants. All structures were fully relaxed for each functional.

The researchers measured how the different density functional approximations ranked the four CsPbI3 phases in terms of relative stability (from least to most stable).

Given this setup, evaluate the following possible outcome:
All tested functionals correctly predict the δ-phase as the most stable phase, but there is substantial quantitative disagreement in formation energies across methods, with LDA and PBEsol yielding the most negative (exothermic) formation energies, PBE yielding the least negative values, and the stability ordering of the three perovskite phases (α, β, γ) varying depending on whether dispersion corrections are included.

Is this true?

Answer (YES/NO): NO